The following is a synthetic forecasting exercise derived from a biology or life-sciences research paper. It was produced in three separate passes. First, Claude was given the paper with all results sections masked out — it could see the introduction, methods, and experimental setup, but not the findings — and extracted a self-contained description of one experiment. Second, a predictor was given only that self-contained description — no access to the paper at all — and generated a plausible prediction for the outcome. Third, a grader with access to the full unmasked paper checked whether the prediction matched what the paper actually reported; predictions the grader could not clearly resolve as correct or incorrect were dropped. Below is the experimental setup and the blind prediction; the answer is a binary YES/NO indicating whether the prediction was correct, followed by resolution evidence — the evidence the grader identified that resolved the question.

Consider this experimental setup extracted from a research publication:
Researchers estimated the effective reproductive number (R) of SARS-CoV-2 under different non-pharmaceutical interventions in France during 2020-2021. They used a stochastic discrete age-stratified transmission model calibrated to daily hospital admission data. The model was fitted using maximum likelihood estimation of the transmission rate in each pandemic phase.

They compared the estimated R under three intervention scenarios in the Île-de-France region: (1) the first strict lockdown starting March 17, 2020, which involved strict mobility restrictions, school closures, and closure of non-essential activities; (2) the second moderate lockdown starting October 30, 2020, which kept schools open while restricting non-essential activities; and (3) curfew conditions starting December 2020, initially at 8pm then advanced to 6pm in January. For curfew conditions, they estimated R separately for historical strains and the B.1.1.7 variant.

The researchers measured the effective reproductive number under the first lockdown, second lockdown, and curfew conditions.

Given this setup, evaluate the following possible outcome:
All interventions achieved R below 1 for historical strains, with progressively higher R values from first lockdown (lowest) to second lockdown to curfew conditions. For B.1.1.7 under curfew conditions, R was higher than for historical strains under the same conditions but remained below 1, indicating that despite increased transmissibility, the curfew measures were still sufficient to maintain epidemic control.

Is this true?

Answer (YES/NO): NO